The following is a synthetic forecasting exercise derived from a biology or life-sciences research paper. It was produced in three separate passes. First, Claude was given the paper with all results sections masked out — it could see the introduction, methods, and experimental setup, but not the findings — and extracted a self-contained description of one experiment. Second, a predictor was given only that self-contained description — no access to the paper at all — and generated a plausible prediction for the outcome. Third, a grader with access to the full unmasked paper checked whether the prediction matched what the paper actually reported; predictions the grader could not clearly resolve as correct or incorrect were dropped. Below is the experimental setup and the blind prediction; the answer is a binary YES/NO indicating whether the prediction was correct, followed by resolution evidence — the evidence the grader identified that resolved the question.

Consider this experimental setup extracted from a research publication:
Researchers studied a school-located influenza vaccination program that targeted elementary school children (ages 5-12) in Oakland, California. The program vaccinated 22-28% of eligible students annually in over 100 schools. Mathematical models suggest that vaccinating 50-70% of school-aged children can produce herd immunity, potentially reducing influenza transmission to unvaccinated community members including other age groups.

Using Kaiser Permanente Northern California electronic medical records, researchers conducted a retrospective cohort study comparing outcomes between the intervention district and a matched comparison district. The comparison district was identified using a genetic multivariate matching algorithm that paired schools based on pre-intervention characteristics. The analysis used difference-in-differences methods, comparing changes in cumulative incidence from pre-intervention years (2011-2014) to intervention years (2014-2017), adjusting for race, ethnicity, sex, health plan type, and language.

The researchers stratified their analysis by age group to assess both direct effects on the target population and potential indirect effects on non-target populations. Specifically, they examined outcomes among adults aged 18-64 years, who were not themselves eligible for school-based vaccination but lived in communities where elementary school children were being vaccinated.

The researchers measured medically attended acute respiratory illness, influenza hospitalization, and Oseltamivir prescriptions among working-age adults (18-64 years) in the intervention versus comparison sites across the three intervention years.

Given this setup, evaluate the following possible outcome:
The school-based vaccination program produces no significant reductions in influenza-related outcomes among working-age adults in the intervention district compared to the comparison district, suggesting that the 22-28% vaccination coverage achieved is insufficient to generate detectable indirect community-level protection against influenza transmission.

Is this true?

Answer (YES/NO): NO